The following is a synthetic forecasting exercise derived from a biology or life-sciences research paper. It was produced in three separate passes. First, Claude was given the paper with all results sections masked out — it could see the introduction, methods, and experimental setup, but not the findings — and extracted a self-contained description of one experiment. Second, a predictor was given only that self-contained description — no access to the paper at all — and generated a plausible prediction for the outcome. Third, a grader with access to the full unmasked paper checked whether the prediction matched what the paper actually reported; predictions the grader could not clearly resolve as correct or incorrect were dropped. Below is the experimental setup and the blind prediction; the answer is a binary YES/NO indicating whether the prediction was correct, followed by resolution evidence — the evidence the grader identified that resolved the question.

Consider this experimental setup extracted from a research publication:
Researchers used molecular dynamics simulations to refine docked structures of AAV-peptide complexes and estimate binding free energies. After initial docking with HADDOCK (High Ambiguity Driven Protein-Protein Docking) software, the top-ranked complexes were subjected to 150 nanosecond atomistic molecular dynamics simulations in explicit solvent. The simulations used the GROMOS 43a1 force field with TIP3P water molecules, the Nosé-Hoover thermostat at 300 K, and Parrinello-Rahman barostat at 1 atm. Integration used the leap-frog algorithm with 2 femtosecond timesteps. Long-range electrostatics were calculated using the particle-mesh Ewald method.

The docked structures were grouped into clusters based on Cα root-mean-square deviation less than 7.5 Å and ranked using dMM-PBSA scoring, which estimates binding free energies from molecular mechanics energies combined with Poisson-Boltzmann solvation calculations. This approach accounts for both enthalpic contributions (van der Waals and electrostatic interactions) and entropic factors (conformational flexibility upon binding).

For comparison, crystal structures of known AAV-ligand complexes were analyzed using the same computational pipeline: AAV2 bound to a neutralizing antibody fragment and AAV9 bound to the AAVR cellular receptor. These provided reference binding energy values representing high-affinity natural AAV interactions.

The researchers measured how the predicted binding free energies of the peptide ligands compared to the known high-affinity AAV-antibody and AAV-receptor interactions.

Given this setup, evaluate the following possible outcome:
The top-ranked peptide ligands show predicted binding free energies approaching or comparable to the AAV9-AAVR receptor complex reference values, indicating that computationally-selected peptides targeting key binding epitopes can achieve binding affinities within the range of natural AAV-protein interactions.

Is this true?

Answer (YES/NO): NO